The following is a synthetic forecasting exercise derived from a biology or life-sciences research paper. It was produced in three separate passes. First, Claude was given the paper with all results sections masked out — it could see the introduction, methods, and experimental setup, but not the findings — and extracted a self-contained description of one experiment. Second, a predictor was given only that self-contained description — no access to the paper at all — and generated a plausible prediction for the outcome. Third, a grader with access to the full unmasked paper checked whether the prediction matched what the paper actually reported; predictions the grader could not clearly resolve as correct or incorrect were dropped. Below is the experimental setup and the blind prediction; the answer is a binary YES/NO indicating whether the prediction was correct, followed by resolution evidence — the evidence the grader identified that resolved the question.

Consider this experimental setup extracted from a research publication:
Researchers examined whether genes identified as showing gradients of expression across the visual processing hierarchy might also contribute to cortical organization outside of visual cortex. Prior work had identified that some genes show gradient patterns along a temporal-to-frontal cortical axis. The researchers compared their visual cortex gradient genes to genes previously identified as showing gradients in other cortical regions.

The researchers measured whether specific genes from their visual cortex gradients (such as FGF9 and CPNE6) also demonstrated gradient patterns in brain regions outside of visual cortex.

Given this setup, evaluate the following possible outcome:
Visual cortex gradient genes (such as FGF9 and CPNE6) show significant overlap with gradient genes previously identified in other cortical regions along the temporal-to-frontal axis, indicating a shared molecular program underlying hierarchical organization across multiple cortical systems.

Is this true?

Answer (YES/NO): YES